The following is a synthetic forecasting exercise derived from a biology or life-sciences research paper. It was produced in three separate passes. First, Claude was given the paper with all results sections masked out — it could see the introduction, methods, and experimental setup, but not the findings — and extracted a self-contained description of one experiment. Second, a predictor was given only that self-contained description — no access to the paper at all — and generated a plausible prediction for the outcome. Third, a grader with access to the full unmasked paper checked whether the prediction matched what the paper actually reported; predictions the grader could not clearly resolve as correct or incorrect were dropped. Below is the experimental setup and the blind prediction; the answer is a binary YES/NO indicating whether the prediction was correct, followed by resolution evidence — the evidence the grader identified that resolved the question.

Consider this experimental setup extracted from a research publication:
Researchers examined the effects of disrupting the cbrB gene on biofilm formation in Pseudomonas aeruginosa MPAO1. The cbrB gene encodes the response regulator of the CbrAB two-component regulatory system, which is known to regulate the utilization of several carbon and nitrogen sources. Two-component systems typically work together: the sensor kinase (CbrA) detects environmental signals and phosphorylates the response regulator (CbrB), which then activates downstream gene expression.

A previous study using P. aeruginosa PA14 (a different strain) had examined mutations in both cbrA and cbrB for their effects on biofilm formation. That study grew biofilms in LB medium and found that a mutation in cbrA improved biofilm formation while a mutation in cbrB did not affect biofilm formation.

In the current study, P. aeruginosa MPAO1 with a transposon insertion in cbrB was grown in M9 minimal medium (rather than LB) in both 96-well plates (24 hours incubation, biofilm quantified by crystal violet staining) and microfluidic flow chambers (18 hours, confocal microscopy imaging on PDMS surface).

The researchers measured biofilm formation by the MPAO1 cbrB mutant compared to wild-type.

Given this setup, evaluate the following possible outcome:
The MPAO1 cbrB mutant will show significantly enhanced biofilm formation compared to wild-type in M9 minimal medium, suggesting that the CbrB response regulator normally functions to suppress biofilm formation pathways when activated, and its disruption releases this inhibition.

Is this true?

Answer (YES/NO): NO